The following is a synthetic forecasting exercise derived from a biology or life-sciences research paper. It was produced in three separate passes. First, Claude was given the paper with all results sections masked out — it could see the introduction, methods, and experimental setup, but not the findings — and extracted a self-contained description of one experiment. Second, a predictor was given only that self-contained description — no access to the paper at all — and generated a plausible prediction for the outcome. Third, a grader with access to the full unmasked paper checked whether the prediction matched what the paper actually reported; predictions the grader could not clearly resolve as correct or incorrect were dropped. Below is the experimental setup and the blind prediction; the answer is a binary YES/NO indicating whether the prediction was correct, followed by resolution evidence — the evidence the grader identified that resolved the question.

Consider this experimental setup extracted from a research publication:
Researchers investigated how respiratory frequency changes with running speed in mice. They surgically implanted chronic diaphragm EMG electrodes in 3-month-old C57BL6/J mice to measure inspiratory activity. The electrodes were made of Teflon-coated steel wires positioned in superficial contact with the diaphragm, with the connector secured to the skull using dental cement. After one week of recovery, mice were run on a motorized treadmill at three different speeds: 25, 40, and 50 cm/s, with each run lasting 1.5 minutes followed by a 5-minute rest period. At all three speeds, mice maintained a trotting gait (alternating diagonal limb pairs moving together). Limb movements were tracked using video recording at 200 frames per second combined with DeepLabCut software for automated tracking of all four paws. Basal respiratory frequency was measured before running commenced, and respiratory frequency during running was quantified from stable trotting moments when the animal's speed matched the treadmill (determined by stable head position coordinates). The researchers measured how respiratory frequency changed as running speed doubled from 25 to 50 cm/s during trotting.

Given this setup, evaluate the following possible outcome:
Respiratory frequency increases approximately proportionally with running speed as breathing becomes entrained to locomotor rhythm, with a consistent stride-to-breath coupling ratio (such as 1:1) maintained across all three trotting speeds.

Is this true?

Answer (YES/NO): NO